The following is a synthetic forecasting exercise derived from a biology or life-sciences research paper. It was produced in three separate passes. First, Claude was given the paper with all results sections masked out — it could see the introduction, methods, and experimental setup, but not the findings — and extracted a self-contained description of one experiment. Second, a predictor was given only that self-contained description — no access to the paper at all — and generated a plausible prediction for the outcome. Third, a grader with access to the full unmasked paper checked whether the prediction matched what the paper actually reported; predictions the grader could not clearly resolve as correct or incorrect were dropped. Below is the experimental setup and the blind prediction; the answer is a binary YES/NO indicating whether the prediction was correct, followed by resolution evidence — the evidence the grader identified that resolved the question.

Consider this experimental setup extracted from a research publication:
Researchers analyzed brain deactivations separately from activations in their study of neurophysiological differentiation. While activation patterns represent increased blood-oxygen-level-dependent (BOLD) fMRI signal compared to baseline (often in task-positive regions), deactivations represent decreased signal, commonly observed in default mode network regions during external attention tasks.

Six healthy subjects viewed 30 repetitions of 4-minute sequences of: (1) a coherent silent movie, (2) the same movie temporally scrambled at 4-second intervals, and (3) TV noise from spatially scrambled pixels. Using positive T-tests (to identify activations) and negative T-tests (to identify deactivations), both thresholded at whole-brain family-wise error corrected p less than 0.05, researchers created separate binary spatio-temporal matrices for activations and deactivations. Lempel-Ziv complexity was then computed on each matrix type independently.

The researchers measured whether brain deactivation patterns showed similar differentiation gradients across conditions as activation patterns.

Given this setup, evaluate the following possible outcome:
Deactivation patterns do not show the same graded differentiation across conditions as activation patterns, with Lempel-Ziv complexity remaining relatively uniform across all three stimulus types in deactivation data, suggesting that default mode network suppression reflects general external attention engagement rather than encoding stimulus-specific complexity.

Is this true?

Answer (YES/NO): NO